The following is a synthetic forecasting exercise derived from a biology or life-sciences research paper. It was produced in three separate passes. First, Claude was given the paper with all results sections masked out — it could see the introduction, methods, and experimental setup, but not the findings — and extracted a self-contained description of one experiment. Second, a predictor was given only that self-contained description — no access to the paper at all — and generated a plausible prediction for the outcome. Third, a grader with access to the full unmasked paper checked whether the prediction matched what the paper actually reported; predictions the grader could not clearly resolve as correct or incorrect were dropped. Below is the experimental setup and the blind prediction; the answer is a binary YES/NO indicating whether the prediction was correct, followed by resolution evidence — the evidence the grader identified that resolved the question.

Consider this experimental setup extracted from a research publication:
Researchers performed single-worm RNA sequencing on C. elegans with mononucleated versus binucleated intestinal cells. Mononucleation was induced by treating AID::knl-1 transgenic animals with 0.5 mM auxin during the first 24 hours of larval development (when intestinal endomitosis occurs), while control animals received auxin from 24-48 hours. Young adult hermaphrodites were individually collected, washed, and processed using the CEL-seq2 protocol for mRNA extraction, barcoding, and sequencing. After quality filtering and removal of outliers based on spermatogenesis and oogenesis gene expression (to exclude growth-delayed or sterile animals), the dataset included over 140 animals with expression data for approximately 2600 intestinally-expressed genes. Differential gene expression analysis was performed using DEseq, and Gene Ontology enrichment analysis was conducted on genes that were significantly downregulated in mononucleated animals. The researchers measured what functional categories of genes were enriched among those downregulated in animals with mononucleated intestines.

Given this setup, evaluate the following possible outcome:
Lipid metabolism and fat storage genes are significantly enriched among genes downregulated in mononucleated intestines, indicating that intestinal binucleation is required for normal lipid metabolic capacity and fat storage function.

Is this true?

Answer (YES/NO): NO